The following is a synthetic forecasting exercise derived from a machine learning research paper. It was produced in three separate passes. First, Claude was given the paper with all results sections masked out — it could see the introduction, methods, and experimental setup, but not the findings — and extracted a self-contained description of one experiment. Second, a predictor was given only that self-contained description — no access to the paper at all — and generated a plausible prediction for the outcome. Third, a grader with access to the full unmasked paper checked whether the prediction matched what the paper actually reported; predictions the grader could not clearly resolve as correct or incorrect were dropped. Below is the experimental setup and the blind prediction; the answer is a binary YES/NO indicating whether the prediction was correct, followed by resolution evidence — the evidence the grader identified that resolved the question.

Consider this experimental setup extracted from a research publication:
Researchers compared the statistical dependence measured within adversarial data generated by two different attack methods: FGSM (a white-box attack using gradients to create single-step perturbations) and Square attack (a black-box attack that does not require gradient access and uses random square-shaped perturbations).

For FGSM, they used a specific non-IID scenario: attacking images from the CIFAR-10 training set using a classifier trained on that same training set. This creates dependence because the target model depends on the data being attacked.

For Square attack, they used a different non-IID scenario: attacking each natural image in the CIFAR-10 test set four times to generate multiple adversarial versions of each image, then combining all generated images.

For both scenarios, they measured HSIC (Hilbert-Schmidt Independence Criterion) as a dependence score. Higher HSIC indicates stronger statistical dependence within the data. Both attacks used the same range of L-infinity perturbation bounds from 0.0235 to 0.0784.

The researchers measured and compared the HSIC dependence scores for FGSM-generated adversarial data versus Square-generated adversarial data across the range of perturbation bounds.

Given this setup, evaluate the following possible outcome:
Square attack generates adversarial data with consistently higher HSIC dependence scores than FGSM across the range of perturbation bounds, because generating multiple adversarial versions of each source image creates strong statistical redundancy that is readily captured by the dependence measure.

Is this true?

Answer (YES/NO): NO